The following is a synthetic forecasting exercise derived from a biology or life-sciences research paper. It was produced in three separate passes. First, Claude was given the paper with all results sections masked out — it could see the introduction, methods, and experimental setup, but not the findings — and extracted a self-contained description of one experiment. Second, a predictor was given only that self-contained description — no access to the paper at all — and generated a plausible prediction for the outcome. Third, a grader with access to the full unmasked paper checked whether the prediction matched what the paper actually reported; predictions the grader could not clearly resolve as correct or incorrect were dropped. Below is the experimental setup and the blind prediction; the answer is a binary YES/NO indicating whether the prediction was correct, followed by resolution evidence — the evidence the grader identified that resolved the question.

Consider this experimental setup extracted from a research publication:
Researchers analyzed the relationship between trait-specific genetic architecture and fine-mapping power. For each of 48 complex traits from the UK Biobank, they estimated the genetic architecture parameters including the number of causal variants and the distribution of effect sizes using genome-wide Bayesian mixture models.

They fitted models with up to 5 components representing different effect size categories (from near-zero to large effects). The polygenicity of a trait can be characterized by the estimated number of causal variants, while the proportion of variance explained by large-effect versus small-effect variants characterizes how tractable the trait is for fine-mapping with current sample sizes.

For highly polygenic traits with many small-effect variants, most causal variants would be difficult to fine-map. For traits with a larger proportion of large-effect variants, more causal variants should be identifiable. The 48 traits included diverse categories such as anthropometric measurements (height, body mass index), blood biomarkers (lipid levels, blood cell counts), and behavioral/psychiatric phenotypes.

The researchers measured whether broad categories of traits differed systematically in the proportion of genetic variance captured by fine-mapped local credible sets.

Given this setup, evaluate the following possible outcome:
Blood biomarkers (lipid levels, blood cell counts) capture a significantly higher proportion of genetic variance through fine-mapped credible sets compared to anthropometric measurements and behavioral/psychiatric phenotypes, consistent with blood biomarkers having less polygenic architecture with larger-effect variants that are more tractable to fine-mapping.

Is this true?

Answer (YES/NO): NO